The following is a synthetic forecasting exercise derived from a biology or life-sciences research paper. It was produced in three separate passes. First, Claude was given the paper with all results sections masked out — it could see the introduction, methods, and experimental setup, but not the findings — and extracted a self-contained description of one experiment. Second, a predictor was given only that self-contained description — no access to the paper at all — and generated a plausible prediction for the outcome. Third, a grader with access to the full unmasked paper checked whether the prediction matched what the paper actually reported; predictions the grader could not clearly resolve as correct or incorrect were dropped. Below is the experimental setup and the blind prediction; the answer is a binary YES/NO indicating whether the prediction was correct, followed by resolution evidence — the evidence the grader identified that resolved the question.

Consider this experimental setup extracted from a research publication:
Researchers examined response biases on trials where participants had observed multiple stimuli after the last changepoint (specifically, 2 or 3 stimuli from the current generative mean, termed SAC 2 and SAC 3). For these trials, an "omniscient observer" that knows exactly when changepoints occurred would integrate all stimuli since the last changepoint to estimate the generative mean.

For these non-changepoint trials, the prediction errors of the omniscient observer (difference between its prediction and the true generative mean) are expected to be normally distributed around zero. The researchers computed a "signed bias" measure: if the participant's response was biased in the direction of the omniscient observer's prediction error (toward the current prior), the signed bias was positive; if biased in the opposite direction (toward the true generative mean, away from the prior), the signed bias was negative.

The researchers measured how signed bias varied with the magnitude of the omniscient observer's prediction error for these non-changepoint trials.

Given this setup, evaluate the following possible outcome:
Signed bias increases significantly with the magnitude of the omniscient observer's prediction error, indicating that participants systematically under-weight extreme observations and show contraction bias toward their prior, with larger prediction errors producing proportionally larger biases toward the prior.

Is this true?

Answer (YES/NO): NO